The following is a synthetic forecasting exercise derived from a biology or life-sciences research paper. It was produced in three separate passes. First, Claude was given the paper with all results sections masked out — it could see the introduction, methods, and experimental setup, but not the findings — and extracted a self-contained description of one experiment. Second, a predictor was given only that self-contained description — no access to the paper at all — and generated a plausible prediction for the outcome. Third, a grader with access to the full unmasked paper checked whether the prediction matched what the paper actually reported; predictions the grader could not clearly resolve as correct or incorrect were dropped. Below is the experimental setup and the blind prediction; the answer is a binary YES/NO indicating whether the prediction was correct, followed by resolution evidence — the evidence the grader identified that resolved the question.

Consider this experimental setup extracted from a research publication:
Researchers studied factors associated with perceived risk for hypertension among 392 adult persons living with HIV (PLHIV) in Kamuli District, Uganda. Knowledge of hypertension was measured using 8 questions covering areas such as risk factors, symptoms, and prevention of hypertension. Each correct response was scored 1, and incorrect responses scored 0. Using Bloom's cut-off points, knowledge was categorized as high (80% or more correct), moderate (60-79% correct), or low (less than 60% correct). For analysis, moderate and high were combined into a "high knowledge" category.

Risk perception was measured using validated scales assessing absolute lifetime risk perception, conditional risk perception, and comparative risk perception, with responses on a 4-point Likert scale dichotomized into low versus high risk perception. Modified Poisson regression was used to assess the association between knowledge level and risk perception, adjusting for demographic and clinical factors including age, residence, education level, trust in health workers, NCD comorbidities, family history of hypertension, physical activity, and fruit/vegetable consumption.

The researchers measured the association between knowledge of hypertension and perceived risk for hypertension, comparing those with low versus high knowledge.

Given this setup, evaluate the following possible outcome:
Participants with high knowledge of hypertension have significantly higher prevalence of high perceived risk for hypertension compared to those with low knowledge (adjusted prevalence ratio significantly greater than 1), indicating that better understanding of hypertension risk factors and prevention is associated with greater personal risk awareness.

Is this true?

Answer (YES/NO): NO